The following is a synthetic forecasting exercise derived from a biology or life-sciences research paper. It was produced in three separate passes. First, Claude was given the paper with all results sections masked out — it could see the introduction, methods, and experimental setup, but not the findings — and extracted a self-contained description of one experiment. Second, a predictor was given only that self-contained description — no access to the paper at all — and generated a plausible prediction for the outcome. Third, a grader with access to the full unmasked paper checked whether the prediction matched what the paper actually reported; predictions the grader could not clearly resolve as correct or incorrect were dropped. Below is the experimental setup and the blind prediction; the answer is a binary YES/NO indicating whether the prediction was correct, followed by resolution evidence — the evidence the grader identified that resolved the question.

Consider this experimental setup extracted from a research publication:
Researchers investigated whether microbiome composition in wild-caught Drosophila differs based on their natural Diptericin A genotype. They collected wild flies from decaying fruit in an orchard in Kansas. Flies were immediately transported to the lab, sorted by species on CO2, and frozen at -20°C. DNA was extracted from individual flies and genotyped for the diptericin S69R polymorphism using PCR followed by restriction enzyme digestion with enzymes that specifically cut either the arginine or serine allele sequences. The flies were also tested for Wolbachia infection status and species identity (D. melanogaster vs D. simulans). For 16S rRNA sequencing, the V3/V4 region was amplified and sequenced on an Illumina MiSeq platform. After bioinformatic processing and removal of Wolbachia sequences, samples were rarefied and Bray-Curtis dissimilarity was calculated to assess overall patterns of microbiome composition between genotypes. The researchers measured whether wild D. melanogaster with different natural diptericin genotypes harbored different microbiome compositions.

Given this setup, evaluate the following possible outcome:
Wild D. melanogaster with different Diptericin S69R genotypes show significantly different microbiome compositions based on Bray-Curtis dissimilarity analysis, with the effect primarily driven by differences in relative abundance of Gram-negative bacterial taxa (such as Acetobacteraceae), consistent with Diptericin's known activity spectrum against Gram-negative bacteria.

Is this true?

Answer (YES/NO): NO